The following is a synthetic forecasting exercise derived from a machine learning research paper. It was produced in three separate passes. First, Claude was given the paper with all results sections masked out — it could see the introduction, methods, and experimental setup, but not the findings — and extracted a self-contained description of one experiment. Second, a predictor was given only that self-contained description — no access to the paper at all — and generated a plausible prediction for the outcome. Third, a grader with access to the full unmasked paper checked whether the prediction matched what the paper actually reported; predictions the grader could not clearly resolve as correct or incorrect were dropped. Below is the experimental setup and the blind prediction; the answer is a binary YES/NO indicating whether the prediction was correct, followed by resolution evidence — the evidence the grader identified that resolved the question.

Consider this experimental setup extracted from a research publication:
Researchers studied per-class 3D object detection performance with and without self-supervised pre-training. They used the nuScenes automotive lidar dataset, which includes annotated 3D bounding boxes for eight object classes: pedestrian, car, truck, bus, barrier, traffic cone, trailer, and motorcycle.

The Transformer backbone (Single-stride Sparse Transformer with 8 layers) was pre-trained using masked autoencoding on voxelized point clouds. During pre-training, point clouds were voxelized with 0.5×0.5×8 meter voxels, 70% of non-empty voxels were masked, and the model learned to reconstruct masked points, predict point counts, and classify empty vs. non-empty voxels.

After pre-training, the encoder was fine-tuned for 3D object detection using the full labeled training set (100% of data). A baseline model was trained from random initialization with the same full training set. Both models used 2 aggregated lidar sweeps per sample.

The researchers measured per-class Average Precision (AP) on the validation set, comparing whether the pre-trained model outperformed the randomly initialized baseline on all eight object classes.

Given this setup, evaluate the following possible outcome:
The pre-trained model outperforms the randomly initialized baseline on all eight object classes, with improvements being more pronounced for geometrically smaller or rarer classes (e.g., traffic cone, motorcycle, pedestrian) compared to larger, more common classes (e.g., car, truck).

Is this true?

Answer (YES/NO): NO